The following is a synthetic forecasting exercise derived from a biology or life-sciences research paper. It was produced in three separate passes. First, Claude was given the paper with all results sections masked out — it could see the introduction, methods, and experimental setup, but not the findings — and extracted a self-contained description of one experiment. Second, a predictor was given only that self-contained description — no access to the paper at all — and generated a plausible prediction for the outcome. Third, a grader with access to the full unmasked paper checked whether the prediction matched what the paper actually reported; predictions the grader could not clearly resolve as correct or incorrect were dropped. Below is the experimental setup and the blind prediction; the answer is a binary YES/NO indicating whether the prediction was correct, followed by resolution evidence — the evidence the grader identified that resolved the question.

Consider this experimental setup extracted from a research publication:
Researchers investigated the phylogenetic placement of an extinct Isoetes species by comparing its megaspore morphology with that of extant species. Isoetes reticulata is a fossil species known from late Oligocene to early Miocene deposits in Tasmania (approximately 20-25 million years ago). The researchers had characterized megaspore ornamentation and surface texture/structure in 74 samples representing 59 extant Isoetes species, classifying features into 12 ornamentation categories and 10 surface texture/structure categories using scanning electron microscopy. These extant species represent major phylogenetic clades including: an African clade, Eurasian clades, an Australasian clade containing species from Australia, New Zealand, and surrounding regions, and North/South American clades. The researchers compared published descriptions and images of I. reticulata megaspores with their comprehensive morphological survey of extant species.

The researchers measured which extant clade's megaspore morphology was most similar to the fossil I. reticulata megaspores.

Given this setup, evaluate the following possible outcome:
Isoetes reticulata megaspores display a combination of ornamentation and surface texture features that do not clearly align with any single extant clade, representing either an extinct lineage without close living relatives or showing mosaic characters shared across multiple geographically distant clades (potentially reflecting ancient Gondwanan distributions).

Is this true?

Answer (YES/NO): NO